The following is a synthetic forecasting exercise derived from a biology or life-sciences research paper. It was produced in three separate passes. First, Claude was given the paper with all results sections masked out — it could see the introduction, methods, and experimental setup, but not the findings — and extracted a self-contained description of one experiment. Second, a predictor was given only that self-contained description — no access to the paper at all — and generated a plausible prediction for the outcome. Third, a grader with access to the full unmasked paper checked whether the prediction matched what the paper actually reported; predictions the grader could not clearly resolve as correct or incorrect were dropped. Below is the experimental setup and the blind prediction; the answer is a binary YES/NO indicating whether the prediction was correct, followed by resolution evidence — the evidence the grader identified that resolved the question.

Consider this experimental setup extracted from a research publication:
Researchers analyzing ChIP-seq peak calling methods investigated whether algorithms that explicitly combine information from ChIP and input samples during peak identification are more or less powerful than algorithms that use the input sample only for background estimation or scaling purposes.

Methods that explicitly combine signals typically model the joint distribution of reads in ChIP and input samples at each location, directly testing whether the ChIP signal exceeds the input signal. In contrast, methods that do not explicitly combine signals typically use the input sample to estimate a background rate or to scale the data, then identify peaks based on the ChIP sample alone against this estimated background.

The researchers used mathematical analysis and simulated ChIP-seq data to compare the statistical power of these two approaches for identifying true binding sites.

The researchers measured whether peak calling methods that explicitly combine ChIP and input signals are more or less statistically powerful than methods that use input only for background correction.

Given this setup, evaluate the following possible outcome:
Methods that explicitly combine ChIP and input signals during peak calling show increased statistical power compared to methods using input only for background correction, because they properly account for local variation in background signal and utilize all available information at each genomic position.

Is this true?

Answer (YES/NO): NO